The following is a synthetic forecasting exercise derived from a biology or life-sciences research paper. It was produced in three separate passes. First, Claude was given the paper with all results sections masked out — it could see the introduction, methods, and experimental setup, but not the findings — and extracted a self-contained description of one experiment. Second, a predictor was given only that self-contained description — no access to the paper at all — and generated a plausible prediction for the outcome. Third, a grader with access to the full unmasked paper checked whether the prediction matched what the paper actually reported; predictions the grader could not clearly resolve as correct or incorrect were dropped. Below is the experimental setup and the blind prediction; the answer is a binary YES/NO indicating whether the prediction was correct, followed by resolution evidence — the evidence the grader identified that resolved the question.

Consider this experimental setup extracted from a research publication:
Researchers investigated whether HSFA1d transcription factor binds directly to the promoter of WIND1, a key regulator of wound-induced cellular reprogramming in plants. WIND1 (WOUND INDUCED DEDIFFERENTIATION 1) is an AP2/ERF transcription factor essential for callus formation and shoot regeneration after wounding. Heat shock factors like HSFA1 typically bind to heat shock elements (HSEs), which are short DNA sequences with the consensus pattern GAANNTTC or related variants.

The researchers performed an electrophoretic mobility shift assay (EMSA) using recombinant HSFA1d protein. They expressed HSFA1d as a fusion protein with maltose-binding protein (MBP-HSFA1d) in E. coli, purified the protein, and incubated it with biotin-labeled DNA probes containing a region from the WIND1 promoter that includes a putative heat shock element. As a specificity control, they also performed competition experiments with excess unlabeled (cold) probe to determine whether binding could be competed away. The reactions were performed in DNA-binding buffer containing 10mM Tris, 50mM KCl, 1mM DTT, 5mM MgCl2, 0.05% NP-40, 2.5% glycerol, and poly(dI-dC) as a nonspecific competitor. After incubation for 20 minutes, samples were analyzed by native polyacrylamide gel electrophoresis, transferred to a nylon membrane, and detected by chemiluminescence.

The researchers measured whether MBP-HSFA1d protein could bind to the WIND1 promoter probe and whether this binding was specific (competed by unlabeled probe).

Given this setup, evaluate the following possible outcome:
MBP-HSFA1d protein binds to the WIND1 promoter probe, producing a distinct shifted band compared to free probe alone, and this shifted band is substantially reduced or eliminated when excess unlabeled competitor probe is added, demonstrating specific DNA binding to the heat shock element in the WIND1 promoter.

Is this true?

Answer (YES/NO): YES